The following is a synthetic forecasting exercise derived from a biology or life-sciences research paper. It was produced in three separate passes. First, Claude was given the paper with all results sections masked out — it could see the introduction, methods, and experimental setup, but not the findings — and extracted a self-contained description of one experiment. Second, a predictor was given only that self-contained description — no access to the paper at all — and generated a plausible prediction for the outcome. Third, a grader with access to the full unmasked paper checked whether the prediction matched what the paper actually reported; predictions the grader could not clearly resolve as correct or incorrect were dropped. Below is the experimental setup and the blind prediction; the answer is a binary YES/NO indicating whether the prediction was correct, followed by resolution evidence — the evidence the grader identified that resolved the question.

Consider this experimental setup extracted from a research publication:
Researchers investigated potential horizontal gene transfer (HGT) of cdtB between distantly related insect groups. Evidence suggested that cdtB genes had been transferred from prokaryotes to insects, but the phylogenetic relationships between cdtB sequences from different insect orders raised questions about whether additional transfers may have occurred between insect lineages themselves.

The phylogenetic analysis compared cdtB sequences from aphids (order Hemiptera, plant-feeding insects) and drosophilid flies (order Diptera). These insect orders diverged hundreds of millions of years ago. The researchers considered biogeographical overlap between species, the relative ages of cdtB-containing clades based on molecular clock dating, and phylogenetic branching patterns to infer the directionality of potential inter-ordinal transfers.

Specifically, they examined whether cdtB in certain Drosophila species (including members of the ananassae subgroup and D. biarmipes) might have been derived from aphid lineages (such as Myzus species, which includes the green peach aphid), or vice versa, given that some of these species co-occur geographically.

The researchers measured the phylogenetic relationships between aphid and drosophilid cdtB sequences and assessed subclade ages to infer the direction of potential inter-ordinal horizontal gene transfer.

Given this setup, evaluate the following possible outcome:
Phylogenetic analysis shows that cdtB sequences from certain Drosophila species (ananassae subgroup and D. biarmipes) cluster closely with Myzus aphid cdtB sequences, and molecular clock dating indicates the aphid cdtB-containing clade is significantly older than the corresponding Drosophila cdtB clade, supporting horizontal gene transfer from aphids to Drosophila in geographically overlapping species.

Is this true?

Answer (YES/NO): YES